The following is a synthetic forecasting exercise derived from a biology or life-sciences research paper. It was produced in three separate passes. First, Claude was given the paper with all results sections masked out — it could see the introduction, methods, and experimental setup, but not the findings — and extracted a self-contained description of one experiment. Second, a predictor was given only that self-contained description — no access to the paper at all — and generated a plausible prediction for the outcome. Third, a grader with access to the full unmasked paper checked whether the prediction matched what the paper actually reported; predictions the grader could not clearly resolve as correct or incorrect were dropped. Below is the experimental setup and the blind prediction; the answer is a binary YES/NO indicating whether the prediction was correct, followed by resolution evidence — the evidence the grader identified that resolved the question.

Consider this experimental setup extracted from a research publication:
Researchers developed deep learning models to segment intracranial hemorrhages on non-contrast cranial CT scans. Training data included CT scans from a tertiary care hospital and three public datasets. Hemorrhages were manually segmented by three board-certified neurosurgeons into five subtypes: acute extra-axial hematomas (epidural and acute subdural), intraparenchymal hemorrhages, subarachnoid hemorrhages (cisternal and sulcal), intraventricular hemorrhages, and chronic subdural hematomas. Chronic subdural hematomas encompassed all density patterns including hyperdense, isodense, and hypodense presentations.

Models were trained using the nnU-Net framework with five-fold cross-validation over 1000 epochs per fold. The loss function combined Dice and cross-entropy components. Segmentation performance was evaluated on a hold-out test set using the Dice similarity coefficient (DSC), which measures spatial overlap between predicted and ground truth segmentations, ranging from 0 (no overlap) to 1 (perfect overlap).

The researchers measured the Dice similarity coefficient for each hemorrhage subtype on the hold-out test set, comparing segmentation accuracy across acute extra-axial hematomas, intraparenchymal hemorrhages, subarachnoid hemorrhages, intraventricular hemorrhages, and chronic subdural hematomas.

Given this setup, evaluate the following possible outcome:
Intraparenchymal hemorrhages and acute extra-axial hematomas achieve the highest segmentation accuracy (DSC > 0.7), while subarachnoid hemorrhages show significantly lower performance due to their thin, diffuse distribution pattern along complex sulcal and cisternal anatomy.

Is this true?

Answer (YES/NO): NO